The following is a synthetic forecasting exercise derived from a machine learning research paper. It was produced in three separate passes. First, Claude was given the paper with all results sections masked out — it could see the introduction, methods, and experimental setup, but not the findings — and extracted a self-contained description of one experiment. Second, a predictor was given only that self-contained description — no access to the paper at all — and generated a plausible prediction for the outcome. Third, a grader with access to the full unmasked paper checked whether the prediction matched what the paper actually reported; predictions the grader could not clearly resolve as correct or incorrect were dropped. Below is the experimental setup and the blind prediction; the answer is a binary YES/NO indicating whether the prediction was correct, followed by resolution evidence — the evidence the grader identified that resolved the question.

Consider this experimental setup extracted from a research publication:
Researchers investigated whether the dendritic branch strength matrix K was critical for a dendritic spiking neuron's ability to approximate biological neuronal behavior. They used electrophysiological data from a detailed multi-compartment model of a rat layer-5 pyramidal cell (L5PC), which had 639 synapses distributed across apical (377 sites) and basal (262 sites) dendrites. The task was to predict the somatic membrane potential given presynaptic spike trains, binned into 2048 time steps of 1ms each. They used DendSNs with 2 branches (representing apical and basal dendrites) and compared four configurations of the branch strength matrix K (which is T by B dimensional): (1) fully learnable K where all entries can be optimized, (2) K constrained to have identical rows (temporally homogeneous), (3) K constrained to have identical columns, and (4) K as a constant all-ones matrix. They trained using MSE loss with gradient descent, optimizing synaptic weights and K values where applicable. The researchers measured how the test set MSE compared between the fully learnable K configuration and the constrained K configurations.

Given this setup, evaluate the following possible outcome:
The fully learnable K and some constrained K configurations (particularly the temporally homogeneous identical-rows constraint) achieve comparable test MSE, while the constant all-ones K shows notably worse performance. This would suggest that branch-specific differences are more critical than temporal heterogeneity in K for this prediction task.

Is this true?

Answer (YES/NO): NO